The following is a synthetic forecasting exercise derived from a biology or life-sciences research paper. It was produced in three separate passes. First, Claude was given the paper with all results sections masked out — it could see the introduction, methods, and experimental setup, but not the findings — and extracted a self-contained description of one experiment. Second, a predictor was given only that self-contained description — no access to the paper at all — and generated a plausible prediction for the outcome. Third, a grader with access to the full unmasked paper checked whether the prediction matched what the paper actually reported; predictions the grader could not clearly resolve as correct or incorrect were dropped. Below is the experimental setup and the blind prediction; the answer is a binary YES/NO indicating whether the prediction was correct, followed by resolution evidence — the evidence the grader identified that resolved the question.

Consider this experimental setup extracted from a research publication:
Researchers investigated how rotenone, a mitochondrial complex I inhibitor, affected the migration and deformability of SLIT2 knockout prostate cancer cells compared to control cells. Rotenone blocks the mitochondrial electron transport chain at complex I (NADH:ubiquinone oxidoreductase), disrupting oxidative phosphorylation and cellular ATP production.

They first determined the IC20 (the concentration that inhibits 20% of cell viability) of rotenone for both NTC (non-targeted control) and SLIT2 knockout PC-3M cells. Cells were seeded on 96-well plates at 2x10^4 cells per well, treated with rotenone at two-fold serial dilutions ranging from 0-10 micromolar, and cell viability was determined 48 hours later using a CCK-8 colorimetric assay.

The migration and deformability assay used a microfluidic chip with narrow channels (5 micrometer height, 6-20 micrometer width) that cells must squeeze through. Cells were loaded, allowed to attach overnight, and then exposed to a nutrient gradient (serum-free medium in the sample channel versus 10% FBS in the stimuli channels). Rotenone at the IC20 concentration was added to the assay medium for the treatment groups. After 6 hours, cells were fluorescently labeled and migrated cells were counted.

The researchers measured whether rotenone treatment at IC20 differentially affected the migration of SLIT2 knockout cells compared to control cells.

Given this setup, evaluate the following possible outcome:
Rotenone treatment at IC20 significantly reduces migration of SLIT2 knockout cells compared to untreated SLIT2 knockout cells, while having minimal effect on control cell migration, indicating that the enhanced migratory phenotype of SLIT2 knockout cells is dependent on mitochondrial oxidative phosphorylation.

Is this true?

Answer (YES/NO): NO